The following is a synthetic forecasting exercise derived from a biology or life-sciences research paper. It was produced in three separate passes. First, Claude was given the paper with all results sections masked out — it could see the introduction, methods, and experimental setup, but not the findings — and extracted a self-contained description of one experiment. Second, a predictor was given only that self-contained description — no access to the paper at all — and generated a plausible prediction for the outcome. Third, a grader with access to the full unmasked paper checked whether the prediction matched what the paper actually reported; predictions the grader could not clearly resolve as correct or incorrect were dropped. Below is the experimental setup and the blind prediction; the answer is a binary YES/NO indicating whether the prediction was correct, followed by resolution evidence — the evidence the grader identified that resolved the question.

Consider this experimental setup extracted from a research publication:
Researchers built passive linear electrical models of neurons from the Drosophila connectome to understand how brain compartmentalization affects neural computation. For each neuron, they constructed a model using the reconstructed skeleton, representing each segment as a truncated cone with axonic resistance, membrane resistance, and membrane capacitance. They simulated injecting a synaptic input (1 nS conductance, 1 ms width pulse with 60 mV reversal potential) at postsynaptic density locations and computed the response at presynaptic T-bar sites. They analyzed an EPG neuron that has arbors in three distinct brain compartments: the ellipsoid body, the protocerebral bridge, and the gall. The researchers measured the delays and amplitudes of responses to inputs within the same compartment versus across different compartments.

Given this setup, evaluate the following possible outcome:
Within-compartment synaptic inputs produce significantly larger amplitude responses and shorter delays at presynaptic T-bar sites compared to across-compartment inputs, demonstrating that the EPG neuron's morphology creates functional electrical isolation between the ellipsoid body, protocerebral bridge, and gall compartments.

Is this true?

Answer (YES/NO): YES